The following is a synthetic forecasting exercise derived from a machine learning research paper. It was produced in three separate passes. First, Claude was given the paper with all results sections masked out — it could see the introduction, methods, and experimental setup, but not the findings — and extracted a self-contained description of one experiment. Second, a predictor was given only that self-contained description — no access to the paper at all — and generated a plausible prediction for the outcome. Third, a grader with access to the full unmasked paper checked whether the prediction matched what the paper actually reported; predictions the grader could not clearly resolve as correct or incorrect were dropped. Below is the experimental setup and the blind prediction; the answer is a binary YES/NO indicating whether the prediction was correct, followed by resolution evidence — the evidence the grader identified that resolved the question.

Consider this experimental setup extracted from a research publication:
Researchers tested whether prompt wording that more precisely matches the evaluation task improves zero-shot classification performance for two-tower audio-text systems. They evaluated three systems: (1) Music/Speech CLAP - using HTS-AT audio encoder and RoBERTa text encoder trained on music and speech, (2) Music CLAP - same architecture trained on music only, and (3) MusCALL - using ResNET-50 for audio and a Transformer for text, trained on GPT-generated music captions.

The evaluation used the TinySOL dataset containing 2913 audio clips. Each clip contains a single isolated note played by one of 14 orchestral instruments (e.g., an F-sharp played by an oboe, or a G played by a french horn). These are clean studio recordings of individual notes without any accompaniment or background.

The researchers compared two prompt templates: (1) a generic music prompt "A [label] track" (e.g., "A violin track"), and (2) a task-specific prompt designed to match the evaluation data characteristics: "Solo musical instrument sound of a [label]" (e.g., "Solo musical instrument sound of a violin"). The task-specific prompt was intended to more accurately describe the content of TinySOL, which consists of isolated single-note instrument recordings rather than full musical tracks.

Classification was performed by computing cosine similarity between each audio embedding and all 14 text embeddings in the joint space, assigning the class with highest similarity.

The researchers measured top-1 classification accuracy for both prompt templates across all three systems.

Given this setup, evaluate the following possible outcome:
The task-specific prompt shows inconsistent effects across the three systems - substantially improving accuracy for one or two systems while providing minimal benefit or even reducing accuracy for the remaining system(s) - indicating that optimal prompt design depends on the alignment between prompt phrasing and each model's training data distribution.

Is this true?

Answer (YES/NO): NO